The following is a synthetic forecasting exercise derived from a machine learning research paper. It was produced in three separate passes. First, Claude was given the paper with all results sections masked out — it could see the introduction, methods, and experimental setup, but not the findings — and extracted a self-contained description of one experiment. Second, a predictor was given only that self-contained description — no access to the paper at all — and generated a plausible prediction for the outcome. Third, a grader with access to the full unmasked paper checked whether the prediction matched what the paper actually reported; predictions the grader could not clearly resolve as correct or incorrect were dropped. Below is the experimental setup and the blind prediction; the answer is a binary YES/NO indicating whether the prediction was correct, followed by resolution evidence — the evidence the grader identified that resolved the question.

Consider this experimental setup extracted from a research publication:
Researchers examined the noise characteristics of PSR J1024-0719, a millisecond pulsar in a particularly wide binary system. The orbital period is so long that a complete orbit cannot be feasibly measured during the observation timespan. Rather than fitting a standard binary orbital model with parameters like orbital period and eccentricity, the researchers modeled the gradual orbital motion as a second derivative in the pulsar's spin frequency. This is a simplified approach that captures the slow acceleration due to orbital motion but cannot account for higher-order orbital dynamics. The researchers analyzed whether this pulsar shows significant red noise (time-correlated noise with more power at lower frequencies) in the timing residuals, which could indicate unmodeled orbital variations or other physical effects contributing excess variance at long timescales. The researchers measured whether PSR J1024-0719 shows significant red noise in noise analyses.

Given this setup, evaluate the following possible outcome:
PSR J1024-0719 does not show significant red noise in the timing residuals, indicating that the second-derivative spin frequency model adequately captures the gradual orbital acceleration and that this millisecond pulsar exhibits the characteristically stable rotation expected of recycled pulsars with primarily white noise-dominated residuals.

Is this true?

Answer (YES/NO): NO